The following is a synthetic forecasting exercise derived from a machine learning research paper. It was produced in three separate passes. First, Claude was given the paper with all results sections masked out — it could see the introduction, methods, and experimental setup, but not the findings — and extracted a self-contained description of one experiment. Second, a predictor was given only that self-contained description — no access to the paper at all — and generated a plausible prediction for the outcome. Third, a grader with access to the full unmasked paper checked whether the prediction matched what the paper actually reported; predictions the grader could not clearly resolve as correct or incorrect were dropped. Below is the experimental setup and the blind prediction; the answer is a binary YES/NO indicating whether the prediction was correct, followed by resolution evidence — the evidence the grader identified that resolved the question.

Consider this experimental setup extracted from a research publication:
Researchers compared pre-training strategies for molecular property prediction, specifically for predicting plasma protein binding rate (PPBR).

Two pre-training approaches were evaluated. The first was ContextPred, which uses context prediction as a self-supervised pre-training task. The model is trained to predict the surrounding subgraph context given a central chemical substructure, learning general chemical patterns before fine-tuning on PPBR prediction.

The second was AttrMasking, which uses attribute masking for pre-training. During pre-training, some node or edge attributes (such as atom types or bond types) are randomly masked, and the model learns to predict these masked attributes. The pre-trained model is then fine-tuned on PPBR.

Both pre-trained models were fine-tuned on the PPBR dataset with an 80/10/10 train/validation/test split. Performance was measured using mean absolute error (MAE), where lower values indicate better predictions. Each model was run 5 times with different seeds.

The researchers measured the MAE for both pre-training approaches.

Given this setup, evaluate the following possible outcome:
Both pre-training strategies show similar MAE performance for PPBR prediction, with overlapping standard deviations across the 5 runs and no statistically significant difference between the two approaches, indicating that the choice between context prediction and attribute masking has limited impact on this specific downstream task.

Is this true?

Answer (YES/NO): NO